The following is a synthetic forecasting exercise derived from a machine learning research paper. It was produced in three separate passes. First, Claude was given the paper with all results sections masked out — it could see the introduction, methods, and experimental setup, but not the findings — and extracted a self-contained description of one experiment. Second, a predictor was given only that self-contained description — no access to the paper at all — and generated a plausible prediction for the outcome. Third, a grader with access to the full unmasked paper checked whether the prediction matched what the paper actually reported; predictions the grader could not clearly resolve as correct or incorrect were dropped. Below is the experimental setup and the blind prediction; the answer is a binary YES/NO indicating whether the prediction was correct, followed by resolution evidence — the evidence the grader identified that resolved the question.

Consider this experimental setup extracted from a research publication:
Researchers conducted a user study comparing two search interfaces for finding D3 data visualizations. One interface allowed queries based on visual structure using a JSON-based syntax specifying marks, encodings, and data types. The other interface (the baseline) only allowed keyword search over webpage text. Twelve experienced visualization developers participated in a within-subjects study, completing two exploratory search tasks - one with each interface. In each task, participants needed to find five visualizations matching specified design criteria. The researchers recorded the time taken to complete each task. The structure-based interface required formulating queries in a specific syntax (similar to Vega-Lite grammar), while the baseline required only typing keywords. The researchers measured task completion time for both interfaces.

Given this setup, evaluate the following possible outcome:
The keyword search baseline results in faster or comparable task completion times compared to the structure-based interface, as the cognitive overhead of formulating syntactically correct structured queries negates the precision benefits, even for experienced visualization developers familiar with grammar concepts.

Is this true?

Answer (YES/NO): YES